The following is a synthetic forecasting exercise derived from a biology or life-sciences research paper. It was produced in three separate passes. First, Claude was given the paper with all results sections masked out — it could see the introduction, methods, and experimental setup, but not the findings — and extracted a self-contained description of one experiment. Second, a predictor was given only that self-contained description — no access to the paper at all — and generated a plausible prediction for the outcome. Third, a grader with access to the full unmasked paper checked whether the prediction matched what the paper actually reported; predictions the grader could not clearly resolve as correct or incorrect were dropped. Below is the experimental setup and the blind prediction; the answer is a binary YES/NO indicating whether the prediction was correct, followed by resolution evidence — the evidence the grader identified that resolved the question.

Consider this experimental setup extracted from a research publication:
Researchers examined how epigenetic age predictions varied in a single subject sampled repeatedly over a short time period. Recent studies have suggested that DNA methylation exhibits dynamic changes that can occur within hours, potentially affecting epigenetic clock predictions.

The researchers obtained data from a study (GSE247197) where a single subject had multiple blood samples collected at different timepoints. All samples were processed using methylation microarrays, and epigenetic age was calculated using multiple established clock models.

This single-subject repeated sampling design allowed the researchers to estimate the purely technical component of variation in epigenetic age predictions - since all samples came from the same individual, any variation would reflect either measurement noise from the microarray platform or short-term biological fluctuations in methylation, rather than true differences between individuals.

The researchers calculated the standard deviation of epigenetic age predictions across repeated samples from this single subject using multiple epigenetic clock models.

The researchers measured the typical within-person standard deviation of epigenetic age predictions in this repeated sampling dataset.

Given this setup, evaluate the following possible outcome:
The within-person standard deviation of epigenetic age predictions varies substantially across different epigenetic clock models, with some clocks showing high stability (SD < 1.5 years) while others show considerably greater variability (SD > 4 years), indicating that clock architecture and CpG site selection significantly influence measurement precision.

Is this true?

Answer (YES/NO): NO